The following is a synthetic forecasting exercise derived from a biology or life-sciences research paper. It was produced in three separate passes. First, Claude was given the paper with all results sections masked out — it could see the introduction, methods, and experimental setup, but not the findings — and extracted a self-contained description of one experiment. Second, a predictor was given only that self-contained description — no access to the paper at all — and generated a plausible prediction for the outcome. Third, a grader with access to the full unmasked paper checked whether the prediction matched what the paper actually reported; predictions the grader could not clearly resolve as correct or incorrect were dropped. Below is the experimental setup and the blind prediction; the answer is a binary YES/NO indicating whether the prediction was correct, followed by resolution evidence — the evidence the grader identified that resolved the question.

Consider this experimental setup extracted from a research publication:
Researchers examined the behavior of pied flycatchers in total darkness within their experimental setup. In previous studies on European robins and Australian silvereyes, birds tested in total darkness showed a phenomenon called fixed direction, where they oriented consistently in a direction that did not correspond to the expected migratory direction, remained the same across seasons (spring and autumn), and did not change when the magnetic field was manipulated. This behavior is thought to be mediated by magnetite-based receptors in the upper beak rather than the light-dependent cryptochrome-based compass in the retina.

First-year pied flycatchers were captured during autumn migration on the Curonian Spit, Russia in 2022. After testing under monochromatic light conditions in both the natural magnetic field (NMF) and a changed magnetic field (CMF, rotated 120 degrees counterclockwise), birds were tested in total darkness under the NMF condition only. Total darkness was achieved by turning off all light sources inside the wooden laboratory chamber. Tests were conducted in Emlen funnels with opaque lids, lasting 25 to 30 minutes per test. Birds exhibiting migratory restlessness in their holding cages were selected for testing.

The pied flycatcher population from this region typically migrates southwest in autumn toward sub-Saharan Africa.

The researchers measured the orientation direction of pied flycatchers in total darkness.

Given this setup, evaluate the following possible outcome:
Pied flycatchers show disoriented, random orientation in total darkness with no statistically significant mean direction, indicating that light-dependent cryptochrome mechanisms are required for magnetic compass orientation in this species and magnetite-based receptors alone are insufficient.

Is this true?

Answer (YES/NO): NO